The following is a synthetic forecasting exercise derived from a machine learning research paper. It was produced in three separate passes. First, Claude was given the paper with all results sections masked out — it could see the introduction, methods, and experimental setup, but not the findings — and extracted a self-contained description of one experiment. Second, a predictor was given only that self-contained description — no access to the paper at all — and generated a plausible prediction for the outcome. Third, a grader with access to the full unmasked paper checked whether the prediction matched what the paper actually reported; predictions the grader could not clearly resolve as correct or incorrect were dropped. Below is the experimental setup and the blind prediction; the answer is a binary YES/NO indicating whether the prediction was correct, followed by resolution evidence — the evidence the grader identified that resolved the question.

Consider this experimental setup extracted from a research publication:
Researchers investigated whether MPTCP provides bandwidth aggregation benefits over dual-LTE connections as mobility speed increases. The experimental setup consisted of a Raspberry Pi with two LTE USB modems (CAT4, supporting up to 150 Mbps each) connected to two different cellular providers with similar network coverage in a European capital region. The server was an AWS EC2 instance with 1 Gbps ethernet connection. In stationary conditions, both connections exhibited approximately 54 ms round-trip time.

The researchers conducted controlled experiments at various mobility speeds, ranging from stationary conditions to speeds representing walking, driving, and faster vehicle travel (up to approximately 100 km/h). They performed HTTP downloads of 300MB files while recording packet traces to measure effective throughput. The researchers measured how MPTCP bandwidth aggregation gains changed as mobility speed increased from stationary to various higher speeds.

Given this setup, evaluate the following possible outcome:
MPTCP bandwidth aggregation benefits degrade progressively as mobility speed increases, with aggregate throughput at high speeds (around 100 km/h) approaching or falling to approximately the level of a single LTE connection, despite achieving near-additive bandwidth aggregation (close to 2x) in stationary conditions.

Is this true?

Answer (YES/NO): NO